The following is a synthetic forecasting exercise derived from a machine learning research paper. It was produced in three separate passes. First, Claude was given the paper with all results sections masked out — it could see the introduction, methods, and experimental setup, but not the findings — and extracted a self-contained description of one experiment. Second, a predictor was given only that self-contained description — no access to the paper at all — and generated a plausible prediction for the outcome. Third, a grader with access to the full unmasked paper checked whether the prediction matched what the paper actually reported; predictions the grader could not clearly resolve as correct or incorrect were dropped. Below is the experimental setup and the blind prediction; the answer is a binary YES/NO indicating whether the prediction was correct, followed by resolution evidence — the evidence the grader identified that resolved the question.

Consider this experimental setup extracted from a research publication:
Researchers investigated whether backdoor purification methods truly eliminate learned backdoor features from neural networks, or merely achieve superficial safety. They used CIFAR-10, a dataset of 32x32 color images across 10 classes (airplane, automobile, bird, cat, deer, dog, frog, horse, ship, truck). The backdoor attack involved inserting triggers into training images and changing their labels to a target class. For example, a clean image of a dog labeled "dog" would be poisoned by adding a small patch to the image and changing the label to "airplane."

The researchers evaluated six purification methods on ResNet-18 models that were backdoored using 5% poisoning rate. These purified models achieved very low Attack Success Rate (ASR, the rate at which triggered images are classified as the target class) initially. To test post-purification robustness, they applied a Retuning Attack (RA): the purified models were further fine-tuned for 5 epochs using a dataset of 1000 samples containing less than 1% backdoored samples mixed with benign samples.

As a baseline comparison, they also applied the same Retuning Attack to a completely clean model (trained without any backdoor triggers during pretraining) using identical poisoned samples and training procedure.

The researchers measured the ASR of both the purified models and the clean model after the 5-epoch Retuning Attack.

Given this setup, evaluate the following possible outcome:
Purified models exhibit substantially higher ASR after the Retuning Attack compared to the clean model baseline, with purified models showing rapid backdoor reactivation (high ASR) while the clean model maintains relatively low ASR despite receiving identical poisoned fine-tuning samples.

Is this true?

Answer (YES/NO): YES